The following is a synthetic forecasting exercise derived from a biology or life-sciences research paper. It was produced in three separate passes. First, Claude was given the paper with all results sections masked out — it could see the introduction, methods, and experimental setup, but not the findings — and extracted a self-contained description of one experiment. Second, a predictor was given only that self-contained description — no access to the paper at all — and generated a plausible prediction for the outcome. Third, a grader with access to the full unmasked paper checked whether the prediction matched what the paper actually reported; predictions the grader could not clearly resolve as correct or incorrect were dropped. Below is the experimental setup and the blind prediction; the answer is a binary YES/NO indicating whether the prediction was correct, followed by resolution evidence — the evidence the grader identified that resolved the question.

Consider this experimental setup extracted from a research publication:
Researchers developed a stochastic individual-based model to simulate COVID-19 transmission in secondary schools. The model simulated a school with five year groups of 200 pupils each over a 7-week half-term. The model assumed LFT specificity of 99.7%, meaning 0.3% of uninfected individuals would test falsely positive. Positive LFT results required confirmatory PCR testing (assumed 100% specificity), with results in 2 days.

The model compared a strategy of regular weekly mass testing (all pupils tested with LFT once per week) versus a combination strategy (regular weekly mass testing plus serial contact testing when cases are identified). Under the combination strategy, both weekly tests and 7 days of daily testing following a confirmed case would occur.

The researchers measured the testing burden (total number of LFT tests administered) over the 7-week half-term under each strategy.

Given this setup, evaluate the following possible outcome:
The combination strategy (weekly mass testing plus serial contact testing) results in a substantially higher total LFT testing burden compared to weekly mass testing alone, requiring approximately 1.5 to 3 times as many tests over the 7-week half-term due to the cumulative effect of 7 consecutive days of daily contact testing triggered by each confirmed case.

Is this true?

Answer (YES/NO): YES